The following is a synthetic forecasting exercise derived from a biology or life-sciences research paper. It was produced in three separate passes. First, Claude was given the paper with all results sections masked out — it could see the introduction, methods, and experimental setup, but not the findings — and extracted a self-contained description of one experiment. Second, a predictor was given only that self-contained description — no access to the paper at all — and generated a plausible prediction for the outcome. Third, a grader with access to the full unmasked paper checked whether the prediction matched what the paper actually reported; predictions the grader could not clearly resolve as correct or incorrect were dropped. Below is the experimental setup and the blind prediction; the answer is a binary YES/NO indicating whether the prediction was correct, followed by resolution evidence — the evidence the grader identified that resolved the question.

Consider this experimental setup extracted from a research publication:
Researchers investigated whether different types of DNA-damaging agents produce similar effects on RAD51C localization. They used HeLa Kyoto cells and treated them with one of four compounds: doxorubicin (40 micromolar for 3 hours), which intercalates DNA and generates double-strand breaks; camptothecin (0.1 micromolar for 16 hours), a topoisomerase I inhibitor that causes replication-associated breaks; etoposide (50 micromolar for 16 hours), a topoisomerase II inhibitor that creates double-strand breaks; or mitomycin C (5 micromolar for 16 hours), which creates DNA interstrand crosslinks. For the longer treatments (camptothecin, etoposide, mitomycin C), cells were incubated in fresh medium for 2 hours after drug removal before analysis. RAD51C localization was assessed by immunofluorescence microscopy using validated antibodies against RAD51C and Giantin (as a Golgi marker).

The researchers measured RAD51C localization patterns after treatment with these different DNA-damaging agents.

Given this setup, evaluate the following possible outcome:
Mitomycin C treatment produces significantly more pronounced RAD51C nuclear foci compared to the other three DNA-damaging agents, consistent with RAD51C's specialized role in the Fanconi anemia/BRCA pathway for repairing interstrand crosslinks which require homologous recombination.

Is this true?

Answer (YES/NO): NO